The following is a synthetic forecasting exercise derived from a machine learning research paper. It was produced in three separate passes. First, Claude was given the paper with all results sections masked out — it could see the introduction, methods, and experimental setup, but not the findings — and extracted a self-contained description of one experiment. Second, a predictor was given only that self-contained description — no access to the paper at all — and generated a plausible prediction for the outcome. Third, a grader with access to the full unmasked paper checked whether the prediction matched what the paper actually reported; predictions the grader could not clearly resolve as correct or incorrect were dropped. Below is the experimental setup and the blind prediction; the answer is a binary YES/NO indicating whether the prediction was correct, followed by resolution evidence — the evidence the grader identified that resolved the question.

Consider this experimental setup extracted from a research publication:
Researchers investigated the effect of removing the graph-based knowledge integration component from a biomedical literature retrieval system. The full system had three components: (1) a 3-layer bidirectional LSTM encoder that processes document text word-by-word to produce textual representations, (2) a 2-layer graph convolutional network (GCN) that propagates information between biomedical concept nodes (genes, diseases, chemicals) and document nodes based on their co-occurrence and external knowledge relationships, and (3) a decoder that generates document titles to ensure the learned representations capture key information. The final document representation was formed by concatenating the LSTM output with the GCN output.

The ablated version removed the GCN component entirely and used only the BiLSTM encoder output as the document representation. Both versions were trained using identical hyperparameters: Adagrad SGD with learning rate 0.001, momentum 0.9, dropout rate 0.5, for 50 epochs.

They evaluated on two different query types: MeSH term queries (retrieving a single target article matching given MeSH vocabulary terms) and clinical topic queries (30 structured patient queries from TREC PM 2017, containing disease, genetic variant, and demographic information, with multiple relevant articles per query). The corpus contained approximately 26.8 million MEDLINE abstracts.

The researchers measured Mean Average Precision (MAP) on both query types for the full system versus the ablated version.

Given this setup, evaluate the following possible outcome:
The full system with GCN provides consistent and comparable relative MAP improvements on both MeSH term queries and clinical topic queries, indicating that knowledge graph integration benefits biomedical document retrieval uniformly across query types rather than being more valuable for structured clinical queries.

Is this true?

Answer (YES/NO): NO